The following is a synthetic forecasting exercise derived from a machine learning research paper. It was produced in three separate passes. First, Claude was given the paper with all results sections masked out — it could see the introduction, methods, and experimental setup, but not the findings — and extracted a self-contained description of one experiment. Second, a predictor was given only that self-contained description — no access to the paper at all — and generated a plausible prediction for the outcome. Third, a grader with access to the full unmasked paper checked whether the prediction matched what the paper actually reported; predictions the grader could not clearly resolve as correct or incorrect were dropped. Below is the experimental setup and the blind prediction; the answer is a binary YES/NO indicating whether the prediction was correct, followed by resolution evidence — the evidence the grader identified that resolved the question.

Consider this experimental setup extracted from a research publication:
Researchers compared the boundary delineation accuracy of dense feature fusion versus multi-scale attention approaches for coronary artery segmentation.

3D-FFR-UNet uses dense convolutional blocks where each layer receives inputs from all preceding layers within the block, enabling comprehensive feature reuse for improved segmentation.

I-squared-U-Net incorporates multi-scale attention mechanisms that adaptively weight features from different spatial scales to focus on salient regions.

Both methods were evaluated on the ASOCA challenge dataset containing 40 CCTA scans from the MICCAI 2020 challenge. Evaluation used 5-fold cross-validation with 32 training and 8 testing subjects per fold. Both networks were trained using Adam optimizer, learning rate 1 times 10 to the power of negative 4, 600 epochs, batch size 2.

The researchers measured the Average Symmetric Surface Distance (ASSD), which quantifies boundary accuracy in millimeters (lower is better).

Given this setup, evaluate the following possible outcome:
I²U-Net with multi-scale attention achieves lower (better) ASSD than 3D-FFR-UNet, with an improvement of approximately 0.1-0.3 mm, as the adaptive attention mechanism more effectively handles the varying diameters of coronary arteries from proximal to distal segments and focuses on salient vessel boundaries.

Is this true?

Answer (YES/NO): NO